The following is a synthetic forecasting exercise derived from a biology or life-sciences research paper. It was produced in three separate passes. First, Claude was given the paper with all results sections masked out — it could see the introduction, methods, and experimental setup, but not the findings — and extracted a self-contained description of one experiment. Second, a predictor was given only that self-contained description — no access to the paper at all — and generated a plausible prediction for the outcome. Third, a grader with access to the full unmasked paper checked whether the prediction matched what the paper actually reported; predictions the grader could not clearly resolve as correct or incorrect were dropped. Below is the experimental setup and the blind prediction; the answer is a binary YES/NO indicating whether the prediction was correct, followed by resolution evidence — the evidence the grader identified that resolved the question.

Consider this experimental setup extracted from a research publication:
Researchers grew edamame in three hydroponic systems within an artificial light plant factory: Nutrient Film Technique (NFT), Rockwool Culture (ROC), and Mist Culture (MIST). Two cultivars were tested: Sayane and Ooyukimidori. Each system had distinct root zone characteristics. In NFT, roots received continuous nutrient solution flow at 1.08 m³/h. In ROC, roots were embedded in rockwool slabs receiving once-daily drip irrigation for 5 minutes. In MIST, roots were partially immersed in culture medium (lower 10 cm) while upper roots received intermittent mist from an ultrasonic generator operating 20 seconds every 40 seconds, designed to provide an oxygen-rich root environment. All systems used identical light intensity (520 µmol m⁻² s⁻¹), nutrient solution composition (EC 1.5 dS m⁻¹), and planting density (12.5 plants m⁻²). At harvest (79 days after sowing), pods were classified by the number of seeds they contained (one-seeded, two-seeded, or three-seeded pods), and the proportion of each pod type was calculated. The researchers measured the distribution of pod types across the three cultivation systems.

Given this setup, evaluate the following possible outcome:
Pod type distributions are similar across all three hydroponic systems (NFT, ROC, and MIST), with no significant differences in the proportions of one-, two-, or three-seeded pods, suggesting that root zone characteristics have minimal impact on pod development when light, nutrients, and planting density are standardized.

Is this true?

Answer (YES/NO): NO